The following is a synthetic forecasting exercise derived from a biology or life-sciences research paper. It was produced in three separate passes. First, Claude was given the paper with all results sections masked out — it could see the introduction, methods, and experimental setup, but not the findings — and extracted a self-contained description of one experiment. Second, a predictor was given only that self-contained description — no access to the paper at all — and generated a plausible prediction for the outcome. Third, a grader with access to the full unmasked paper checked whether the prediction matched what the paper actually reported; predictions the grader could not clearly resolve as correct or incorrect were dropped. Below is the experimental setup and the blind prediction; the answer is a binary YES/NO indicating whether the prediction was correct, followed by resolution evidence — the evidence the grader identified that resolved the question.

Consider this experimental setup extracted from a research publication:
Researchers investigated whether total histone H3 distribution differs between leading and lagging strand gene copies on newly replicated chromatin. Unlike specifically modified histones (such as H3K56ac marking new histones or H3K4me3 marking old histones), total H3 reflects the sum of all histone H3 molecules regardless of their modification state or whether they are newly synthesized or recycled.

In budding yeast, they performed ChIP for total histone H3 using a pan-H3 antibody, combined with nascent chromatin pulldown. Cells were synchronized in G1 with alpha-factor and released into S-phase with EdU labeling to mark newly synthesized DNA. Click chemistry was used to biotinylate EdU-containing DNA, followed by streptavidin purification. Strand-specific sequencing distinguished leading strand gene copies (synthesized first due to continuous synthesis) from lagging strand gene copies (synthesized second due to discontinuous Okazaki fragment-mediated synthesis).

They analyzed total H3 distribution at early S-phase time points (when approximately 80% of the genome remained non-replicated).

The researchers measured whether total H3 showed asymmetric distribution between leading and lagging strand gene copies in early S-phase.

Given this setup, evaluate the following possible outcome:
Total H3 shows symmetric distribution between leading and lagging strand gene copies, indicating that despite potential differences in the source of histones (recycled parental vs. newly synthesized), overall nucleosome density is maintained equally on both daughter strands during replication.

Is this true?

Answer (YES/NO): NO